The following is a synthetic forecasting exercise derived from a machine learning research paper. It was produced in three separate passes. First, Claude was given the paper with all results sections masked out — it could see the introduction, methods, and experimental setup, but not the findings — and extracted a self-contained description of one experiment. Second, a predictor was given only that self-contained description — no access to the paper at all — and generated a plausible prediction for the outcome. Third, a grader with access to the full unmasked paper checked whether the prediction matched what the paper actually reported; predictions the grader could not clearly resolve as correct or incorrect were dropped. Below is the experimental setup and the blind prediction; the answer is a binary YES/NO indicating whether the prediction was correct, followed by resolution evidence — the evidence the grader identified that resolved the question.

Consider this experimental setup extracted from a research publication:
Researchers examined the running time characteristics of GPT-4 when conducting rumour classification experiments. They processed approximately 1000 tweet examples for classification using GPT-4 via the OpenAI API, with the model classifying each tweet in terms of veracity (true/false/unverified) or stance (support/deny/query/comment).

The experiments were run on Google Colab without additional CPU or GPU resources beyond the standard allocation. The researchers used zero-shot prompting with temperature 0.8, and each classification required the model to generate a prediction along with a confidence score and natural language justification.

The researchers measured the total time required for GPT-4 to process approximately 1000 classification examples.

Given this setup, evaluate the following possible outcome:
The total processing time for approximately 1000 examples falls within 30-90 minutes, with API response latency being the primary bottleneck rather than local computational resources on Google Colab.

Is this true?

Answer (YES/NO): NO